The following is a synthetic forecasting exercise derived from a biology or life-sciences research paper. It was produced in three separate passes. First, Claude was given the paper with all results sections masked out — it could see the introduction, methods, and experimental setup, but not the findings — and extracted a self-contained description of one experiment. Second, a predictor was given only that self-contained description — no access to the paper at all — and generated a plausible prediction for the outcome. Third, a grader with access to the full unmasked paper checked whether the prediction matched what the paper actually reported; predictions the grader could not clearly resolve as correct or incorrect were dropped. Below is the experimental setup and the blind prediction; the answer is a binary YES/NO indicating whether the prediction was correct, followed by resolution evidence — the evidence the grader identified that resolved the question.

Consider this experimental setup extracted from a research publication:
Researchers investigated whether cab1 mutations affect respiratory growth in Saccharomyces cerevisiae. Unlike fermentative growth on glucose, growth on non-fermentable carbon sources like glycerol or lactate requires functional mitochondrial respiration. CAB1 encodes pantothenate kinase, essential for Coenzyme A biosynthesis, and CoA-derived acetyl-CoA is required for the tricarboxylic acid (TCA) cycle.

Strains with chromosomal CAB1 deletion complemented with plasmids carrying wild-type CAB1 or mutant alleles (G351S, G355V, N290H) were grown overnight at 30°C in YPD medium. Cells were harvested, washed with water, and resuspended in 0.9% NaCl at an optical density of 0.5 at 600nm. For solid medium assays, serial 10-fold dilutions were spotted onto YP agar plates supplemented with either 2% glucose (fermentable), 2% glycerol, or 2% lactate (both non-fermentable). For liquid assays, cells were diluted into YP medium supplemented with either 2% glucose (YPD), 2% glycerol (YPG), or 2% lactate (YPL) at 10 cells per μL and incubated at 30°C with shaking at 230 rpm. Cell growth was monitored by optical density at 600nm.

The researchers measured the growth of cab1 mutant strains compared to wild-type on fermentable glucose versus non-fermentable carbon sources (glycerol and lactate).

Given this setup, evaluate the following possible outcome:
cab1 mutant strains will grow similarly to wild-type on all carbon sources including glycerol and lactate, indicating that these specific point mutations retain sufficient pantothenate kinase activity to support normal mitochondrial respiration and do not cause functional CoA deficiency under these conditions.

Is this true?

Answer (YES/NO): NO